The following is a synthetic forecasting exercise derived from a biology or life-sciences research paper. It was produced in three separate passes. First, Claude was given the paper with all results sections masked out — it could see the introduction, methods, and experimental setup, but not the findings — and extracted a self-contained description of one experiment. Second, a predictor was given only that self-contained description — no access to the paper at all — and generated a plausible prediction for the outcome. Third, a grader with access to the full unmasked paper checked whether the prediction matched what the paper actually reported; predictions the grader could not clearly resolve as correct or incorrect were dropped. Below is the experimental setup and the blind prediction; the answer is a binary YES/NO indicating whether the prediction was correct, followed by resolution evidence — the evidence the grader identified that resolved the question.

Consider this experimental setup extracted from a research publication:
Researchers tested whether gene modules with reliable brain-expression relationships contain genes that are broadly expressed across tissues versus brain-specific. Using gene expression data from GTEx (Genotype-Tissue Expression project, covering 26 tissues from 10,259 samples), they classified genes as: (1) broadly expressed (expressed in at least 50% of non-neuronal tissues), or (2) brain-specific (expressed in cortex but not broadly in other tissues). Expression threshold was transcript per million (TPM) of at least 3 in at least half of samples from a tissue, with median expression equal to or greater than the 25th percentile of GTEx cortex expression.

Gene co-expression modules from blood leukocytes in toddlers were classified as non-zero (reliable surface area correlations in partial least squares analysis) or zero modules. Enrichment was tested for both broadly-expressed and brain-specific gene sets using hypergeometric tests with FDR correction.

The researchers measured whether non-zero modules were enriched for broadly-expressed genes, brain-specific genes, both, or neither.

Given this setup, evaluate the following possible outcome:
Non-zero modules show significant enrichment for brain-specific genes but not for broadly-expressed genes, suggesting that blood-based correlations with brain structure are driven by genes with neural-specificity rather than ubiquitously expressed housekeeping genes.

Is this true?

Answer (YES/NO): NO